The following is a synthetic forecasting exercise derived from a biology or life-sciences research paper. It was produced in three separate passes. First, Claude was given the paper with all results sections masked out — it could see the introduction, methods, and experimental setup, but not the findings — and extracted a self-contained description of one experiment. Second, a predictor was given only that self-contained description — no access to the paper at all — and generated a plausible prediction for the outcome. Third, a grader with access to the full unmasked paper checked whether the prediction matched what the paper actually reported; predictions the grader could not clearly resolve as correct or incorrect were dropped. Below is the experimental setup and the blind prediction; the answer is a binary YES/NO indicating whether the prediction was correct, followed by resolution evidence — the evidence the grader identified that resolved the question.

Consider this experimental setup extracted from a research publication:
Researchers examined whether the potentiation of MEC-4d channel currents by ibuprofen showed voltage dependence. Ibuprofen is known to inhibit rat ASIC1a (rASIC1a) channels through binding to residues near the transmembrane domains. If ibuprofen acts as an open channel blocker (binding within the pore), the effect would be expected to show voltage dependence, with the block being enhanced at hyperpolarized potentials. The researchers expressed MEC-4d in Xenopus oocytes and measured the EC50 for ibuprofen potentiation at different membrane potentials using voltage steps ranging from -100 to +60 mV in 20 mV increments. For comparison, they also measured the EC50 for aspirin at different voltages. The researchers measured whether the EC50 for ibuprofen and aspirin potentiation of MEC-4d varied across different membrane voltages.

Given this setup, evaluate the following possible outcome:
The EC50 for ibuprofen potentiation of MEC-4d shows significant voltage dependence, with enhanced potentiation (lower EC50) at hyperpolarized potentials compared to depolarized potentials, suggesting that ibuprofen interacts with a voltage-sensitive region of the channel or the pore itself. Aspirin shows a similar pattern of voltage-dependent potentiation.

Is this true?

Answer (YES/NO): NO